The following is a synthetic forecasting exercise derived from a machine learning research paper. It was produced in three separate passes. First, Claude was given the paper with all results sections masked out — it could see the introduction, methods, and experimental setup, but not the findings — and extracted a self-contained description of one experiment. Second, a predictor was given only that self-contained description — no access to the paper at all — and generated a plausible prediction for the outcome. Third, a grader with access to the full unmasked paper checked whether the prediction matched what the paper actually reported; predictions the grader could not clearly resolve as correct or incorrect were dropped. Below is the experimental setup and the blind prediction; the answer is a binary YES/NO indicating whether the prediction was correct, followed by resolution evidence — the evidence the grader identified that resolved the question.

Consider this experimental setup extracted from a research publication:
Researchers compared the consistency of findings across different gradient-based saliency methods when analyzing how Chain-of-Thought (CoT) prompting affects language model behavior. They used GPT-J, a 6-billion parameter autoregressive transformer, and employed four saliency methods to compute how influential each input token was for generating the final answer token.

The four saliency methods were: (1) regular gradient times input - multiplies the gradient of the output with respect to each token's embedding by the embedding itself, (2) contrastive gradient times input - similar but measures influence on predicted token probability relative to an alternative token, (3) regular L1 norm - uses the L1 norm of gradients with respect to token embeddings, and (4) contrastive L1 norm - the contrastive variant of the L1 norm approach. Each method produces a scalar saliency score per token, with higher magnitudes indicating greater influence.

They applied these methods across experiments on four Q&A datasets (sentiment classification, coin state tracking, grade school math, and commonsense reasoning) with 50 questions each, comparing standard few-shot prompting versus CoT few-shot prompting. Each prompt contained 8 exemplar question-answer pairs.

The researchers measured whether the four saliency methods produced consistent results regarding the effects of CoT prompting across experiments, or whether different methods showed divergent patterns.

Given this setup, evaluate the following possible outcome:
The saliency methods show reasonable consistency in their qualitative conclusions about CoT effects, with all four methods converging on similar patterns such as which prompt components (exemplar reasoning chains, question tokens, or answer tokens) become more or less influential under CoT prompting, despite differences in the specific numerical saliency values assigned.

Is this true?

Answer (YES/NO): YES